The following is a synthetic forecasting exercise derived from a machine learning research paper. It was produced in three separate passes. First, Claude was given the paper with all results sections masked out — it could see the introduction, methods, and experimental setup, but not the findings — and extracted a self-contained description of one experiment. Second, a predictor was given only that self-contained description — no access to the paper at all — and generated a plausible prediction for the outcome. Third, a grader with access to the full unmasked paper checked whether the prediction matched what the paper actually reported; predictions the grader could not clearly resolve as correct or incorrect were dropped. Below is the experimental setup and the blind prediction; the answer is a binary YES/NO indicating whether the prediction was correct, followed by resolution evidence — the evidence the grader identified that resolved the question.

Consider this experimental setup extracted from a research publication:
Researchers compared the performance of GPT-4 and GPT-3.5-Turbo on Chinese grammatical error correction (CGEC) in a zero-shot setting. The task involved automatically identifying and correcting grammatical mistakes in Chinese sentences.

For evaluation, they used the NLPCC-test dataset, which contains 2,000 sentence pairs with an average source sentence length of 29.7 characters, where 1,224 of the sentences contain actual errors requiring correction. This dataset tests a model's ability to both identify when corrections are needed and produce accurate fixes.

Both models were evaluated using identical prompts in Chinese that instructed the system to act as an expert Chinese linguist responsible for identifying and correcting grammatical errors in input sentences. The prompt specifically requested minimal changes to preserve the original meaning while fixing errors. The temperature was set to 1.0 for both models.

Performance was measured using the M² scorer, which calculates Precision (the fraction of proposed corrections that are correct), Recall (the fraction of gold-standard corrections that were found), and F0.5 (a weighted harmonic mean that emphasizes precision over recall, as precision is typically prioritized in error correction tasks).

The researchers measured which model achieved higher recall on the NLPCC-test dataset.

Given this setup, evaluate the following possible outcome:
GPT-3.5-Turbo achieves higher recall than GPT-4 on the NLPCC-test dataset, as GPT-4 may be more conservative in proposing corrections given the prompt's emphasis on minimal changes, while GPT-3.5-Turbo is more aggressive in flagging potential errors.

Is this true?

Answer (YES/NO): NO